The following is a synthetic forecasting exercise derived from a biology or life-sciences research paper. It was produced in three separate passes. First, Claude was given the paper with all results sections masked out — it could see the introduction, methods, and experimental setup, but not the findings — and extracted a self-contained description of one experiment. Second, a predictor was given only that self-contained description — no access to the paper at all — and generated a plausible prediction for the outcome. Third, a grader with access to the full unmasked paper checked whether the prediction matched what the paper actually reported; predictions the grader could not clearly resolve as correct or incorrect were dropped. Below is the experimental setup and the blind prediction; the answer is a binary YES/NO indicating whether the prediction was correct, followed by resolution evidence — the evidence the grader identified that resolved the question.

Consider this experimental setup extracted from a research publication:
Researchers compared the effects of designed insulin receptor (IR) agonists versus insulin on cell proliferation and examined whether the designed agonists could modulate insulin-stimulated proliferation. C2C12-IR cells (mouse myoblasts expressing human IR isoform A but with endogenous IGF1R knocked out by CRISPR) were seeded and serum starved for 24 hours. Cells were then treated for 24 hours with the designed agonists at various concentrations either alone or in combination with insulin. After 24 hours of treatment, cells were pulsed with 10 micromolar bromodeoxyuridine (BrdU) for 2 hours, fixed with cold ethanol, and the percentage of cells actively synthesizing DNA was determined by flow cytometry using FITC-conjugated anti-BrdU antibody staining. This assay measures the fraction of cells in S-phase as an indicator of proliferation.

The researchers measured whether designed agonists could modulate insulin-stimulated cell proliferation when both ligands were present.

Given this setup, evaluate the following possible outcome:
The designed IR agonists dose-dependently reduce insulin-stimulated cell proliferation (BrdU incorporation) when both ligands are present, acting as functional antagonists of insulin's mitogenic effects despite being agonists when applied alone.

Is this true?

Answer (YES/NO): NO